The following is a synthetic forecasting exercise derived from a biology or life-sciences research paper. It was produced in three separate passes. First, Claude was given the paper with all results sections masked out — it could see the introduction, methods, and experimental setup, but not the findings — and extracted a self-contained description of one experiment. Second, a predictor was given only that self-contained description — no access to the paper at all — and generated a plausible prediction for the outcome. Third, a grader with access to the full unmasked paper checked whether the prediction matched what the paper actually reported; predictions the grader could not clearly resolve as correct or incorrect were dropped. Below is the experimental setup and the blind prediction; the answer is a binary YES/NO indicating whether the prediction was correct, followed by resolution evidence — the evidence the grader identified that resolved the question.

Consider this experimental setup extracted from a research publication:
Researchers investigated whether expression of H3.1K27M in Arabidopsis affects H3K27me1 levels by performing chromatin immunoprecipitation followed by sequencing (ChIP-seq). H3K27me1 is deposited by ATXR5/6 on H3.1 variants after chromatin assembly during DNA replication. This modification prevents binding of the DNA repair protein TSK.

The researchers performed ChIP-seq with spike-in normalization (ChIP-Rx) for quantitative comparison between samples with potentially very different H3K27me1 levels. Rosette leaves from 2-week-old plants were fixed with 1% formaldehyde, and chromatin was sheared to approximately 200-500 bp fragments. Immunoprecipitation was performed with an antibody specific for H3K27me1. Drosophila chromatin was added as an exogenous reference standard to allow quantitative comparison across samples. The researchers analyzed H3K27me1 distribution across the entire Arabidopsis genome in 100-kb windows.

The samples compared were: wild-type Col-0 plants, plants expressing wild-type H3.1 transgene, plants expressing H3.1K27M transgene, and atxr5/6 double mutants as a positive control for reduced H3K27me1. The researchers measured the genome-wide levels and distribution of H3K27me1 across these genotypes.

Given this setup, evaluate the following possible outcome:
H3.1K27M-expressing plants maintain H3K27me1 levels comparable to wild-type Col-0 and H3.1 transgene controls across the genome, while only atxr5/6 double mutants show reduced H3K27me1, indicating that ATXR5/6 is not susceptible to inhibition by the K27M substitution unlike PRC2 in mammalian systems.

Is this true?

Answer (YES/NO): NO